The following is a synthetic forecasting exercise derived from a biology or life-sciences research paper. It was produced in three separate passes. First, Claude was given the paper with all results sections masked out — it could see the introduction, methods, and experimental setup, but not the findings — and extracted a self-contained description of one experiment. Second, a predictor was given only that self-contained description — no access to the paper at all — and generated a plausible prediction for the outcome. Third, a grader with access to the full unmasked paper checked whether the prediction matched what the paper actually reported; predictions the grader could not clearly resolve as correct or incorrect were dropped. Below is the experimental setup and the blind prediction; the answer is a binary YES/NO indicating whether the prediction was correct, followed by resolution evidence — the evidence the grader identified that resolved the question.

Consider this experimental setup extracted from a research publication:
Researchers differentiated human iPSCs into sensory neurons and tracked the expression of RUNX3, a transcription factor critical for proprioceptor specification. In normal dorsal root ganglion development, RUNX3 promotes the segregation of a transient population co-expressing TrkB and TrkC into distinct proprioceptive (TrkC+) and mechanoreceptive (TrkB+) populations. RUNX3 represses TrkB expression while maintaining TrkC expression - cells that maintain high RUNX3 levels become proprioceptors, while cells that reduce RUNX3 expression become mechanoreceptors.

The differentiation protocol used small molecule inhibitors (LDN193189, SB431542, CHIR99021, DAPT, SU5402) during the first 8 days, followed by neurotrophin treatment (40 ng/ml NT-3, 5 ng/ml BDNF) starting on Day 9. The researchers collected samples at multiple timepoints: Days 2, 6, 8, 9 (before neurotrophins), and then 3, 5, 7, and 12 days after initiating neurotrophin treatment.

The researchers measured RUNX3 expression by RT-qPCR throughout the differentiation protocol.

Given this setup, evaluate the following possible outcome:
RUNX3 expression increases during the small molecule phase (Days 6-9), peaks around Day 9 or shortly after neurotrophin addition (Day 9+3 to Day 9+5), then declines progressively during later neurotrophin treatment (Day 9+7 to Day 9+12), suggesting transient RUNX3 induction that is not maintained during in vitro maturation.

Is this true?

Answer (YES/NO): NO